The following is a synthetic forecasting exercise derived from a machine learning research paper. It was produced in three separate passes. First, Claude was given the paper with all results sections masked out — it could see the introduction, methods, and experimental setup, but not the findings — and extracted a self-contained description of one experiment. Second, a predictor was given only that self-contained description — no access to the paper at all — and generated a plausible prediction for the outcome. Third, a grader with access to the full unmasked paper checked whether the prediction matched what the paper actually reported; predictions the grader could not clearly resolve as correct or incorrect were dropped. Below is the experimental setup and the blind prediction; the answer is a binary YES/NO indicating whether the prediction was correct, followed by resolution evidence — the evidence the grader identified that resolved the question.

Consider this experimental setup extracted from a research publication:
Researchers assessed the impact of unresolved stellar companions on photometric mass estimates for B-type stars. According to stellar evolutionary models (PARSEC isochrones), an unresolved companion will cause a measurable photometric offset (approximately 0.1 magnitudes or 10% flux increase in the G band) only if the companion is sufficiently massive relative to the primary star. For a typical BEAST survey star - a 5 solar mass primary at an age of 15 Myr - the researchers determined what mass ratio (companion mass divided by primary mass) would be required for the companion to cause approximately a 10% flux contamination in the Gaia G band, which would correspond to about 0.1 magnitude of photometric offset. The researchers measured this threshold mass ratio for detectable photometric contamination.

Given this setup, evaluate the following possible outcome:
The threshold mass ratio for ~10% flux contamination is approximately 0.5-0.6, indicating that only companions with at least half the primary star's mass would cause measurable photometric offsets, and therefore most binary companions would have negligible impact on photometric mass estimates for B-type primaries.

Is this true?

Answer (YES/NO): NO